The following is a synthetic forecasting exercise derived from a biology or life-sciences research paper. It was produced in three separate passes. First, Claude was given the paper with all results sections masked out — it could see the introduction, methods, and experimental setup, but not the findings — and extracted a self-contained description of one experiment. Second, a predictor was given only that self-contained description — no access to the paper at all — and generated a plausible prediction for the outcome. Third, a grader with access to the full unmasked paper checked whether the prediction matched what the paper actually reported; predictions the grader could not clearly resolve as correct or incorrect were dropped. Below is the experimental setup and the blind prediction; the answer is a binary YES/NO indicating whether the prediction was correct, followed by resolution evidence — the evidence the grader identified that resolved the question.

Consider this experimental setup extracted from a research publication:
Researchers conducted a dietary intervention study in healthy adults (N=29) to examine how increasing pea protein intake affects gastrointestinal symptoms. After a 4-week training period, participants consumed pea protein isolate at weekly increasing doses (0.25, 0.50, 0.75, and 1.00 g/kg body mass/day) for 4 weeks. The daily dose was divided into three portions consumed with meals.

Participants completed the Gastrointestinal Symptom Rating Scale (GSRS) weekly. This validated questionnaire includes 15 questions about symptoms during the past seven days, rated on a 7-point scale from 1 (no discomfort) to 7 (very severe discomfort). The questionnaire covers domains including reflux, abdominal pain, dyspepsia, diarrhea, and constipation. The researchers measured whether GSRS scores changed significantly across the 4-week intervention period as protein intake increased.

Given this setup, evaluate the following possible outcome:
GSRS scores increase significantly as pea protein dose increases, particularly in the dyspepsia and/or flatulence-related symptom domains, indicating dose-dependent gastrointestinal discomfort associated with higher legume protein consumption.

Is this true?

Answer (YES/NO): NO